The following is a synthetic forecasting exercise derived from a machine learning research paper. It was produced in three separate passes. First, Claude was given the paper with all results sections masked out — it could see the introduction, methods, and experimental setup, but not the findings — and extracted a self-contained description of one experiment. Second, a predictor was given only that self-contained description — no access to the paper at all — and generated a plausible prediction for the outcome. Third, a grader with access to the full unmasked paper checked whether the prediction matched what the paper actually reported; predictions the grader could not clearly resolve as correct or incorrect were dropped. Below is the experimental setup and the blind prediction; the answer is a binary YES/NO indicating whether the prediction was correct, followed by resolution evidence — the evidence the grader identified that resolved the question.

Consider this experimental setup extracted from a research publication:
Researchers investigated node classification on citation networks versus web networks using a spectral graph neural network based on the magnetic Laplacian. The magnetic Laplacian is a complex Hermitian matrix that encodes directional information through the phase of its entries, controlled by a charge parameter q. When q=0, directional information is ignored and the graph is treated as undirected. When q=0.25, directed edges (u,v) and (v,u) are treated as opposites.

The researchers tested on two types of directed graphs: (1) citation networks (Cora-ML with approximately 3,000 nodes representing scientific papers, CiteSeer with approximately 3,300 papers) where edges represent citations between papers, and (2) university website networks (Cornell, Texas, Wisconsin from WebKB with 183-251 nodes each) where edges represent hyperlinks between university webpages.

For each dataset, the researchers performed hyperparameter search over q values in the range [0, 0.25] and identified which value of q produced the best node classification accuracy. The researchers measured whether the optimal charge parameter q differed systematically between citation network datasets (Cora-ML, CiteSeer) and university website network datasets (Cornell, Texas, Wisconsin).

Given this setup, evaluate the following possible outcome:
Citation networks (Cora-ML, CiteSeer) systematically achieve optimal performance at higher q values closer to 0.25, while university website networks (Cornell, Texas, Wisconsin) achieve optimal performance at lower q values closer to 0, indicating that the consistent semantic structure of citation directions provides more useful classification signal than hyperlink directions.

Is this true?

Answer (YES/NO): NO